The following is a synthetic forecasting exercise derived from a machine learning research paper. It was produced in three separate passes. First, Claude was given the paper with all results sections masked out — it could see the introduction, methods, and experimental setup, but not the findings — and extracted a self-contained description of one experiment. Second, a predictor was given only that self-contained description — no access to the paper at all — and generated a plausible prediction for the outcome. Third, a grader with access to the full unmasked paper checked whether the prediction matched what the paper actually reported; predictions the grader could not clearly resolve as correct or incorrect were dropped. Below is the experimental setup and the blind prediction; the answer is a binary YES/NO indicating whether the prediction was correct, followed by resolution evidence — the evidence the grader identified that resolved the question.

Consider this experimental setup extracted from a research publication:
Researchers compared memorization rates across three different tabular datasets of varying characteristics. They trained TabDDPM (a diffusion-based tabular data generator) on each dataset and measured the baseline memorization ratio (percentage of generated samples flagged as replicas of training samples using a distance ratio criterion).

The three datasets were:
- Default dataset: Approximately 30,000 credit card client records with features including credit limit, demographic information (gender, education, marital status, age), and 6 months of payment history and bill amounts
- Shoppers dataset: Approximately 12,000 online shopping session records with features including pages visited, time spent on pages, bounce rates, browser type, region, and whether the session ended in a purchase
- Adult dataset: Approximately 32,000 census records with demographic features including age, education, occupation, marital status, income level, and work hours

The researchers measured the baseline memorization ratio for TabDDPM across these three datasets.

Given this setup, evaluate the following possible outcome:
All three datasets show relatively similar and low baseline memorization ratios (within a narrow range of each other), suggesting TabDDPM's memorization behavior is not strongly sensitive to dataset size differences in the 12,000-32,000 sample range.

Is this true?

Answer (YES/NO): NO